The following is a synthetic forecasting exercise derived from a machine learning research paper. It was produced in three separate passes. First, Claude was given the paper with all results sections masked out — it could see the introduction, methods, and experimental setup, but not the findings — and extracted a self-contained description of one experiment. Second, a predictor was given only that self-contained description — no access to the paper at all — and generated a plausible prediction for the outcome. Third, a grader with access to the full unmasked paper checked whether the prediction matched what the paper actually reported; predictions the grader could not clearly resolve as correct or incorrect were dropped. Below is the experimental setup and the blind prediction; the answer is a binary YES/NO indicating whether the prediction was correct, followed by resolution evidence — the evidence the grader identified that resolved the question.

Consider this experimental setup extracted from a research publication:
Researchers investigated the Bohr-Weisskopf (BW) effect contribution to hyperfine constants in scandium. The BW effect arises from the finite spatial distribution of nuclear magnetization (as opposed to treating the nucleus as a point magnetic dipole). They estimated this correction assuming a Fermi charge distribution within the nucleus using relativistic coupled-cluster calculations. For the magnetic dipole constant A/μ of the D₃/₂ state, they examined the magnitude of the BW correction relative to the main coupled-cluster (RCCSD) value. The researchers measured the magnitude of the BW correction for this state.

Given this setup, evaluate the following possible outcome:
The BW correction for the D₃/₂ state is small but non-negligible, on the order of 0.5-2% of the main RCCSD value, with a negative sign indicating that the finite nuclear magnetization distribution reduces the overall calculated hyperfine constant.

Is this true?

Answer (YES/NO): NO